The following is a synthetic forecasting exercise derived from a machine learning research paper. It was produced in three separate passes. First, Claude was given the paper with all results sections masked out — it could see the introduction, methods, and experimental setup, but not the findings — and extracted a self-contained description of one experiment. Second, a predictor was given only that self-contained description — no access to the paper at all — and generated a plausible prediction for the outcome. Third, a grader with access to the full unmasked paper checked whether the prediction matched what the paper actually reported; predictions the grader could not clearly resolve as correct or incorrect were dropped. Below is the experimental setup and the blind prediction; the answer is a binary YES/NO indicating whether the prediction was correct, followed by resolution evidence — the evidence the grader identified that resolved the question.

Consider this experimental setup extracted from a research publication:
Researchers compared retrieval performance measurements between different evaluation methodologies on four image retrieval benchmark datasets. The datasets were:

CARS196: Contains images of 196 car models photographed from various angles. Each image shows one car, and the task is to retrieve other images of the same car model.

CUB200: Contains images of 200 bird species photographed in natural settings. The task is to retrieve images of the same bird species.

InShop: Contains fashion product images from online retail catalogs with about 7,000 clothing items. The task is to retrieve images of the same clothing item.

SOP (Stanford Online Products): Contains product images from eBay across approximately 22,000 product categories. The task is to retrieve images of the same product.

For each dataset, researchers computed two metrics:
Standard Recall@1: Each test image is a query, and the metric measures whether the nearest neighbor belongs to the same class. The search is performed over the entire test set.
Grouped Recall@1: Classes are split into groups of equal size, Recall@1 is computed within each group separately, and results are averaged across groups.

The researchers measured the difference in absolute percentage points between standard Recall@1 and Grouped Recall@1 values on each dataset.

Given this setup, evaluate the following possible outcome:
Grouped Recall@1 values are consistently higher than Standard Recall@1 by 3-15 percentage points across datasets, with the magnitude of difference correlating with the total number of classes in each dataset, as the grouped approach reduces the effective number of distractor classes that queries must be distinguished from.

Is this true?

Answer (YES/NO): NO